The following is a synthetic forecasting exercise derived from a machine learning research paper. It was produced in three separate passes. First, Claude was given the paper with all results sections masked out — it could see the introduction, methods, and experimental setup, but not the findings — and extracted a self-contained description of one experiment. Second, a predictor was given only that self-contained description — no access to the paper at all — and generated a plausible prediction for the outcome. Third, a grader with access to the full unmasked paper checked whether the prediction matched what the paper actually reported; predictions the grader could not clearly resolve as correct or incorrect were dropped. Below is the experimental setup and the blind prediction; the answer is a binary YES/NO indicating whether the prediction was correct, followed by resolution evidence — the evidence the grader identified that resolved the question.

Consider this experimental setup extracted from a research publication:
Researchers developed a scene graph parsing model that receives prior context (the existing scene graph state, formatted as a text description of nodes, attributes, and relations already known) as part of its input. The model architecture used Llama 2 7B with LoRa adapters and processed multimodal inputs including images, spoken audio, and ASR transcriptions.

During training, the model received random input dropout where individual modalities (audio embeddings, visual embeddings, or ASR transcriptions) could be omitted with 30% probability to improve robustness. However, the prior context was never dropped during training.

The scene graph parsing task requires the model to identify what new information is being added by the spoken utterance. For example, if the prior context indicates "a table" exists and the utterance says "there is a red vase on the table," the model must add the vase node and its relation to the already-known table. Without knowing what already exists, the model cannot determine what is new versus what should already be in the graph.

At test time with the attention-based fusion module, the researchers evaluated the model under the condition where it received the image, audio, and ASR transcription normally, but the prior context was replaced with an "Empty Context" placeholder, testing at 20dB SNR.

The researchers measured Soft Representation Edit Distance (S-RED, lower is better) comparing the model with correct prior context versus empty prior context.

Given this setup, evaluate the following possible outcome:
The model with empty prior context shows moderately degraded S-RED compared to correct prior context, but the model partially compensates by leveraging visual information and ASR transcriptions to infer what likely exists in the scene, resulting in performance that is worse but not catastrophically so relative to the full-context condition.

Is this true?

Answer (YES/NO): NO